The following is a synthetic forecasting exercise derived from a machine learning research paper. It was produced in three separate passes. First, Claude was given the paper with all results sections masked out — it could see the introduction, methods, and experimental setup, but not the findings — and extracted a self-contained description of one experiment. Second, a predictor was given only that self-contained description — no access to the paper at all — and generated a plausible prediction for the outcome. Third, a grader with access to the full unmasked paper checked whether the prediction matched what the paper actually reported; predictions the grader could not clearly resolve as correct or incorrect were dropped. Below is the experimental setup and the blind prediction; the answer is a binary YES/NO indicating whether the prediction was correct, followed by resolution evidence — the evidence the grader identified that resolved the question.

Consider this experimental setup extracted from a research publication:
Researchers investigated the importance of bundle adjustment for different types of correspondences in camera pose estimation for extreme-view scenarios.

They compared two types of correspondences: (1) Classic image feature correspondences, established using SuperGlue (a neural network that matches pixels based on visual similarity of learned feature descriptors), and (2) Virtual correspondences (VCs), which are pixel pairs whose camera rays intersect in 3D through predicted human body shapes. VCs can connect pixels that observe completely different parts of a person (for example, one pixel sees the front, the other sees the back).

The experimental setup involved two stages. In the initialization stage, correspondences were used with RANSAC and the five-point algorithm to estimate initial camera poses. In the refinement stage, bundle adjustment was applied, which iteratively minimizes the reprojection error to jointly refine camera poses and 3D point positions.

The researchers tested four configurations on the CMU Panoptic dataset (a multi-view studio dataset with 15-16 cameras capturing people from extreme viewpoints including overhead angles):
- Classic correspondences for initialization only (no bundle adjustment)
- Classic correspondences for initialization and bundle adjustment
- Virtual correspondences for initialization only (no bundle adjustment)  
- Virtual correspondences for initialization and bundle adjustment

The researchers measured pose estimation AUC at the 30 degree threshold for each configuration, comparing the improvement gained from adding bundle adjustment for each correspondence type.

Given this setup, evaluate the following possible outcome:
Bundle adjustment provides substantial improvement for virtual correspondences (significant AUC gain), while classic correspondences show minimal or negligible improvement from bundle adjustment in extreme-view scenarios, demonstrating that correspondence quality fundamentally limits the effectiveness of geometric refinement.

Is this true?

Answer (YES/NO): YES